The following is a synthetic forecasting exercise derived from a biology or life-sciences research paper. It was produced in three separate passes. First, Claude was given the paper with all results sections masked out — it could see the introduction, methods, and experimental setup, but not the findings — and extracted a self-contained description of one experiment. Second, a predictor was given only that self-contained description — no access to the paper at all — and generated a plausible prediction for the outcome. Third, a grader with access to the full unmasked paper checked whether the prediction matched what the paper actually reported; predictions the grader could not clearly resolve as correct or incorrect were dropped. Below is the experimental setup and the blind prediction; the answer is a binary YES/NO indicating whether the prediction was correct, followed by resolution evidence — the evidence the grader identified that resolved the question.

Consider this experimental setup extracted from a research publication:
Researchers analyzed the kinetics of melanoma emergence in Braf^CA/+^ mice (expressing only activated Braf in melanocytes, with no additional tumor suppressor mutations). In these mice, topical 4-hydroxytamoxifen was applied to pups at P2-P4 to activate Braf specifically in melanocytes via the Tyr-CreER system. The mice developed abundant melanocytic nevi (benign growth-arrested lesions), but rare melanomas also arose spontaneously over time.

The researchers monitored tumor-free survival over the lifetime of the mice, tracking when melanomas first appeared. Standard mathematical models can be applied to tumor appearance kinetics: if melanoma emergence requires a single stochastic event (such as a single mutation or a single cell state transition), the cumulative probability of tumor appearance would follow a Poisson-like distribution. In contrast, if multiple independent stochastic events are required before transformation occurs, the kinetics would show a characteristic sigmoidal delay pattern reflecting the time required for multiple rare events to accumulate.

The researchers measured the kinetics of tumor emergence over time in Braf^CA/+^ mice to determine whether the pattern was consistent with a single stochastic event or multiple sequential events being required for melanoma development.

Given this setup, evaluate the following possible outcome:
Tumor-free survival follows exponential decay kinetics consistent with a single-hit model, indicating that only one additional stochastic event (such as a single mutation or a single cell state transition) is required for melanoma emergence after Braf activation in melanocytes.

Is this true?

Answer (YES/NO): YES